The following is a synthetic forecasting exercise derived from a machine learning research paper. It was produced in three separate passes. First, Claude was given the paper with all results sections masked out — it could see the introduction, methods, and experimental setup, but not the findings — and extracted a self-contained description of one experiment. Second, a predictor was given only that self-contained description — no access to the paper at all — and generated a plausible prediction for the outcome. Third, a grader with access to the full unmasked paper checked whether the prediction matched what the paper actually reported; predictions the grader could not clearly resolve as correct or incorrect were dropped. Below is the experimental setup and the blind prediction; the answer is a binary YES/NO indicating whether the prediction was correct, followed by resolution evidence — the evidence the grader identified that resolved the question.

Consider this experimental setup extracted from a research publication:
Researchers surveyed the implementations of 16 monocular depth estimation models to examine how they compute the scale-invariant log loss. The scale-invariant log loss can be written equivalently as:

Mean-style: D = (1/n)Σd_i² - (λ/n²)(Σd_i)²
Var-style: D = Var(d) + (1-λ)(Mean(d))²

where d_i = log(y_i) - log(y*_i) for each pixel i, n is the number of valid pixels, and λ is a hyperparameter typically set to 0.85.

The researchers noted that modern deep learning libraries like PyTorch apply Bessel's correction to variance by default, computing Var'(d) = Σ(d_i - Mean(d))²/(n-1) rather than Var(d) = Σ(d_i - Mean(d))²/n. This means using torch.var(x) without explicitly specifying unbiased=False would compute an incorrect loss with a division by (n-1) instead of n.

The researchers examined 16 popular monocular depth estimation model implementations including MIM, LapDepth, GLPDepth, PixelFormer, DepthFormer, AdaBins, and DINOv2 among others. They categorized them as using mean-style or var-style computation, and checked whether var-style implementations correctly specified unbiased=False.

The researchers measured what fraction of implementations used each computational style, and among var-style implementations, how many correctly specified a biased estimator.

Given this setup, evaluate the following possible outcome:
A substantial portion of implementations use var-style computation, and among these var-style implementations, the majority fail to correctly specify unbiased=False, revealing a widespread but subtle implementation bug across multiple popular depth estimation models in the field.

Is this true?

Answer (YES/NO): YES